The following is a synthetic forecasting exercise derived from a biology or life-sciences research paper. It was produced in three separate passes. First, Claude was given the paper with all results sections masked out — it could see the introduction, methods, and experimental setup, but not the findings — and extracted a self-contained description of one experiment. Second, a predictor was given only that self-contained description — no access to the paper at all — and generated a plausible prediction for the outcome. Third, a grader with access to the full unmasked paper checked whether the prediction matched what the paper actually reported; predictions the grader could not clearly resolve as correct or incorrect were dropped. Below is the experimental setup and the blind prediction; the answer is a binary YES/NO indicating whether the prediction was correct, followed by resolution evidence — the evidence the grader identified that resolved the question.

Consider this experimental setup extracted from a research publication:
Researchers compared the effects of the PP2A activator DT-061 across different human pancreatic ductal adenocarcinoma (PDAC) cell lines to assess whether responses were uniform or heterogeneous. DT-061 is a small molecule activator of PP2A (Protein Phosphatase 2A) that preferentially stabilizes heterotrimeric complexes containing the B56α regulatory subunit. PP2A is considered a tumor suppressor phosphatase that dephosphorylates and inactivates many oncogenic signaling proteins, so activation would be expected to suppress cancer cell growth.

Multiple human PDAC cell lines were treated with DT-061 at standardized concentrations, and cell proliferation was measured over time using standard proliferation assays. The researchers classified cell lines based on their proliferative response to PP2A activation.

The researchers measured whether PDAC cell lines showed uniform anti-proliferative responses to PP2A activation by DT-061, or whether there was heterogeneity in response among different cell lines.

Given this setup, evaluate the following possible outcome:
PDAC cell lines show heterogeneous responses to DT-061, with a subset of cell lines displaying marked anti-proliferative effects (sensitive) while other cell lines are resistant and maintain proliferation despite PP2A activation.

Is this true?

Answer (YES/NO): NO